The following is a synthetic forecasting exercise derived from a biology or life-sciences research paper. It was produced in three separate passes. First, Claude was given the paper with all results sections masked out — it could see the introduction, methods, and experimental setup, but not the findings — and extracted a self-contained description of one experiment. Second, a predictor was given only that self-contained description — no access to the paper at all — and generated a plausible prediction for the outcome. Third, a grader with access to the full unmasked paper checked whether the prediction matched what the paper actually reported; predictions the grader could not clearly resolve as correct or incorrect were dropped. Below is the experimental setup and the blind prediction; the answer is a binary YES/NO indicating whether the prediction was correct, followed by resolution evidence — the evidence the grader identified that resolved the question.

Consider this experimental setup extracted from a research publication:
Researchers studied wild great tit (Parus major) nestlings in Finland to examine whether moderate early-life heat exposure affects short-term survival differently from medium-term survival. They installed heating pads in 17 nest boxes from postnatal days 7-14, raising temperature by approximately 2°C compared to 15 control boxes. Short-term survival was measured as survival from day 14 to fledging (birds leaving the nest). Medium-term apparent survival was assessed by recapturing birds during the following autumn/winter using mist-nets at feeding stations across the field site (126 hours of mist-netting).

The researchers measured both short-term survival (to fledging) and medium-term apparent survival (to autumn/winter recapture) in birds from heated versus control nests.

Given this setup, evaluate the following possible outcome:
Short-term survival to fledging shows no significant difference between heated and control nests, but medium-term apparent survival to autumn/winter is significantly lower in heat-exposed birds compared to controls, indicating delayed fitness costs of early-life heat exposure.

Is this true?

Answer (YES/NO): NO